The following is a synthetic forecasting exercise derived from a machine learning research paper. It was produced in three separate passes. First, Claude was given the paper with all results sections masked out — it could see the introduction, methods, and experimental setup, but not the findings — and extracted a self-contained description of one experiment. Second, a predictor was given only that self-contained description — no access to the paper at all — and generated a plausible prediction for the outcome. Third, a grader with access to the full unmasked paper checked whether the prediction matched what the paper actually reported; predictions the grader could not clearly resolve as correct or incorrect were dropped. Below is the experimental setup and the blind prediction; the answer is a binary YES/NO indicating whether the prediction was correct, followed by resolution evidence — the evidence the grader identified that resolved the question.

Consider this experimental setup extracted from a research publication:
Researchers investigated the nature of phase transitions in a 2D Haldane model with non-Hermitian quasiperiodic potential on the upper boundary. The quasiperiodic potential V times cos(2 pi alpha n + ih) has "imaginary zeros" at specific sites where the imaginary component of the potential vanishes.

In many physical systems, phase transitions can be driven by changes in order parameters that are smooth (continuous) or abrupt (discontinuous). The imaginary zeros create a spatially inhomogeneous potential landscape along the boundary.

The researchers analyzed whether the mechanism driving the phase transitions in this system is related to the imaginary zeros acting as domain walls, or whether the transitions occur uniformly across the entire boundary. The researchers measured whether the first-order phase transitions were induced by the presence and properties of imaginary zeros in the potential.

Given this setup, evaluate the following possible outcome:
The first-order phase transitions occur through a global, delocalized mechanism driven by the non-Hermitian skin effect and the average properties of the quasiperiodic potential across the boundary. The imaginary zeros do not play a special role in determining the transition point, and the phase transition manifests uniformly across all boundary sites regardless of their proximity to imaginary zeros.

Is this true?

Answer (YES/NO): NO